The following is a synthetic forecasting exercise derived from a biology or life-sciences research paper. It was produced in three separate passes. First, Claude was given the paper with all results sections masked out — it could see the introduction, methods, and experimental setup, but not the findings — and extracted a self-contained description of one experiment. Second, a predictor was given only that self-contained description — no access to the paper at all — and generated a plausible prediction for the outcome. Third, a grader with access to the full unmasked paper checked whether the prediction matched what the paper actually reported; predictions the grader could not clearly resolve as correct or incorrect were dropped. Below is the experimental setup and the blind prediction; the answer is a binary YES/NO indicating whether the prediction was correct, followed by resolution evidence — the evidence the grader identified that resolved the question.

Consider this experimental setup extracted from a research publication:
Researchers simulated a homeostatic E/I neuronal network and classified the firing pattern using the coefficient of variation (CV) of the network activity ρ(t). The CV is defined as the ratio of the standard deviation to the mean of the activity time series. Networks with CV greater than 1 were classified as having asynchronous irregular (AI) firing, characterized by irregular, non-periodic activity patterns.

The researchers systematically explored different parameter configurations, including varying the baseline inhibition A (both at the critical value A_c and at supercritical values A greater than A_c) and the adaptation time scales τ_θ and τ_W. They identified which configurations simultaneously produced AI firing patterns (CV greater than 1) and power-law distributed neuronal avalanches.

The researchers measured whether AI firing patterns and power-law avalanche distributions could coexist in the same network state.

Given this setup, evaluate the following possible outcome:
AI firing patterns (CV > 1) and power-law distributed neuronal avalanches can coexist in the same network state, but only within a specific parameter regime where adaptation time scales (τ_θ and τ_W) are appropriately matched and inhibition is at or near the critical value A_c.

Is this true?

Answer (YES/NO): NO